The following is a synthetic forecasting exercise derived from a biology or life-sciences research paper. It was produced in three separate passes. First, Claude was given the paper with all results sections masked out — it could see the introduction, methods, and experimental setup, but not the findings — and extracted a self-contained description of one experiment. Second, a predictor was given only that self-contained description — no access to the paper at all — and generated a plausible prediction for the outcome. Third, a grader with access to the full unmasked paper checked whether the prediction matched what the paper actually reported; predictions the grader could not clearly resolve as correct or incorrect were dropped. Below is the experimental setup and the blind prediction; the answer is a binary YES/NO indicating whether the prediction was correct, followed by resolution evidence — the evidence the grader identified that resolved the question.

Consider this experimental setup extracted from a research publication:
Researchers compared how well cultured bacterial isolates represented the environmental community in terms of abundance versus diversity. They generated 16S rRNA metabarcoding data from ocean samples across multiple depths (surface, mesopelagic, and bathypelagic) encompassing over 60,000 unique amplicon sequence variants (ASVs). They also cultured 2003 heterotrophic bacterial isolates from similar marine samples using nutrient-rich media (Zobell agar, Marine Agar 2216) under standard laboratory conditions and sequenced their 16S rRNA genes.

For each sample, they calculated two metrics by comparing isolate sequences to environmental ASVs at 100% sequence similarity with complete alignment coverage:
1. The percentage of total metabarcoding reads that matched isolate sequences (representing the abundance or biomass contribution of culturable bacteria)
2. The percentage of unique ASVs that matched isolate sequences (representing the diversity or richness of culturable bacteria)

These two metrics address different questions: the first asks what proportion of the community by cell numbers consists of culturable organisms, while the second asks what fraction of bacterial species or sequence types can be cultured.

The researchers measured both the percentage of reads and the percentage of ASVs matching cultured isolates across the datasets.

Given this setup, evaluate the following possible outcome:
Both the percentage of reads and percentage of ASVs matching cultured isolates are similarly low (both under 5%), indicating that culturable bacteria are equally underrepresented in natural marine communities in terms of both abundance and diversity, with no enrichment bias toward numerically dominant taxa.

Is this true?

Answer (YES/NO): NO